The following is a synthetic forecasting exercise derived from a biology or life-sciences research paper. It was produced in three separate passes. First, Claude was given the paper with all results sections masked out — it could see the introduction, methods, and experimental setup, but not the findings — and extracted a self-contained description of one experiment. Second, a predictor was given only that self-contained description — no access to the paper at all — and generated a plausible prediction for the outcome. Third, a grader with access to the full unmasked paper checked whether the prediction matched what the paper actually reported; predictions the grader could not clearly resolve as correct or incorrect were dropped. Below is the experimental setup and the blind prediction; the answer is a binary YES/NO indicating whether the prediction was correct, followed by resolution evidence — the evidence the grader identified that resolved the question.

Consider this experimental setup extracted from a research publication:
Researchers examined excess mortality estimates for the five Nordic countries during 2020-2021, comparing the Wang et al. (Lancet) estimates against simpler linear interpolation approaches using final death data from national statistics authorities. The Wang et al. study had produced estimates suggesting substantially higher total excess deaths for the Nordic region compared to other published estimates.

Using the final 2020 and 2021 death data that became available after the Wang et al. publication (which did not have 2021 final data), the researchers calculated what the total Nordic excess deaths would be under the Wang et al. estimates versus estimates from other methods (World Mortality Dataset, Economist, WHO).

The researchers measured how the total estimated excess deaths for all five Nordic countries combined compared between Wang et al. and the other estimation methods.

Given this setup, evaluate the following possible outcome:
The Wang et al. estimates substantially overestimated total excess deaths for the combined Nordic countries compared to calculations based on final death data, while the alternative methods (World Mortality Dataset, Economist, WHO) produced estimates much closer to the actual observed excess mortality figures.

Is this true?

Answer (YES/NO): YES